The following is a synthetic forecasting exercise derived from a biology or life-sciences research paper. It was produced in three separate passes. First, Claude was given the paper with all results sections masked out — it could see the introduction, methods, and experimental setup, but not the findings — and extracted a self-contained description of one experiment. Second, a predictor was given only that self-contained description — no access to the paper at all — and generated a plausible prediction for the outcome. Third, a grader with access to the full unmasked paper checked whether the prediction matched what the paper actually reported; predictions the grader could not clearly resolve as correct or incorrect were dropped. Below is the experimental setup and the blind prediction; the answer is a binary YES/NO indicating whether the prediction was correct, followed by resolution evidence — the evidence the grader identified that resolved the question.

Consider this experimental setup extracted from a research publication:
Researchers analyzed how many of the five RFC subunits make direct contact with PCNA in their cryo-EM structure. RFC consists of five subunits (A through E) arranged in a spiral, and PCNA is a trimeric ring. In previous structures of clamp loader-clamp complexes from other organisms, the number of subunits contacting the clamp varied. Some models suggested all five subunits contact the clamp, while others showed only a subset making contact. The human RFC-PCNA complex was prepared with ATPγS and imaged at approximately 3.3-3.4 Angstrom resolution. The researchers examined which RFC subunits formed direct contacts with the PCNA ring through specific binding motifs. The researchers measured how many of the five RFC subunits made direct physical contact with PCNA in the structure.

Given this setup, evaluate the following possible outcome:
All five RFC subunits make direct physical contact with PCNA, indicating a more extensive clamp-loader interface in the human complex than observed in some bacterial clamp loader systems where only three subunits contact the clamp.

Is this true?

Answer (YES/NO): NO